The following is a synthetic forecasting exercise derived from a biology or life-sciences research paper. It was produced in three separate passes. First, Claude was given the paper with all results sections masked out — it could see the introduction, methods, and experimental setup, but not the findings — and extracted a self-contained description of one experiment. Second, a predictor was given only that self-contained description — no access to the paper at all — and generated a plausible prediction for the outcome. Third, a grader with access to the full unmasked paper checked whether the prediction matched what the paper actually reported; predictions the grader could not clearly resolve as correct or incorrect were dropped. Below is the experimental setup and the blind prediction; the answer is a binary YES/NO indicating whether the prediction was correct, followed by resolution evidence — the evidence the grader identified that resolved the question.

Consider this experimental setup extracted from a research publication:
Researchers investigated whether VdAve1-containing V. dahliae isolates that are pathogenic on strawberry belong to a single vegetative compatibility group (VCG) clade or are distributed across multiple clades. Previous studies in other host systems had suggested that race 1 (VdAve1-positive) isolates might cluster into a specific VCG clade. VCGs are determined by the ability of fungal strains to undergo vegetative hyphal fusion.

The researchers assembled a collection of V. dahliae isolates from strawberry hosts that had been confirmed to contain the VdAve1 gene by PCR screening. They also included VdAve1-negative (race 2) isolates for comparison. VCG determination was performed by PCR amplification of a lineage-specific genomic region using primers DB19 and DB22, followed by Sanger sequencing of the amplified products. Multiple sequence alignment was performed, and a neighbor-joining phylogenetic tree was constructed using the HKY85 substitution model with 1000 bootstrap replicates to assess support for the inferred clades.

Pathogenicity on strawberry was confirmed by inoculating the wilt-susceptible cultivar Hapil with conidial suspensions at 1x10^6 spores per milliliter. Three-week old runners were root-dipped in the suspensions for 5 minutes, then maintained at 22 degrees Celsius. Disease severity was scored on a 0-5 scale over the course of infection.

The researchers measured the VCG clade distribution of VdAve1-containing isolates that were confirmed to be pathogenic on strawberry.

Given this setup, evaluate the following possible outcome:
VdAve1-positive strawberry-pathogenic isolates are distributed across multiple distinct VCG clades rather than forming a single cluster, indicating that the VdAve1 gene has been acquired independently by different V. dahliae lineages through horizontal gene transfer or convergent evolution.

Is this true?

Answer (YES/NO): NO